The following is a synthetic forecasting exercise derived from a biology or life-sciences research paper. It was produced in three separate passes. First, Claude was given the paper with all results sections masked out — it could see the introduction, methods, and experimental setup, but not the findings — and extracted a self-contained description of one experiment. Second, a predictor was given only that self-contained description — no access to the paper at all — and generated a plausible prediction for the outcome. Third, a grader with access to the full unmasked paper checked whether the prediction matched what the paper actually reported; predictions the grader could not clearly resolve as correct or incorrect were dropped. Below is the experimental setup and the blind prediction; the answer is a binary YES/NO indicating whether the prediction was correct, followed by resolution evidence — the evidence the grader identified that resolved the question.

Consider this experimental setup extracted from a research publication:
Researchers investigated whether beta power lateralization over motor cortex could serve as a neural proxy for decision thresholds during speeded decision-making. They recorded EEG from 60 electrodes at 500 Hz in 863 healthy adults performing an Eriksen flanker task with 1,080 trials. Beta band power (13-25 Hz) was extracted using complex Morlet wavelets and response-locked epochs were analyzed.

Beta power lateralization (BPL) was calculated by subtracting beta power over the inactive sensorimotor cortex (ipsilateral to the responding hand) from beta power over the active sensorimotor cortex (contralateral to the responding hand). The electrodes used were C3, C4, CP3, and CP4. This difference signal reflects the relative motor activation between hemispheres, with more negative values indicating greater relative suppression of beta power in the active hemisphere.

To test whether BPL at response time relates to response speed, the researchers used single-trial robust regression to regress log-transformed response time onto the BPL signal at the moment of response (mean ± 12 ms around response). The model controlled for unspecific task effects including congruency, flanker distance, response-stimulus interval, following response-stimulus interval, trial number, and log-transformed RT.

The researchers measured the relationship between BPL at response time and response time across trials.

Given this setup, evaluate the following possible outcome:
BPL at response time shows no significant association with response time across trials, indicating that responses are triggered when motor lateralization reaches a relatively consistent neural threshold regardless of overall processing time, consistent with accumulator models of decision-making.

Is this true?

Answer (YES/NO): NO